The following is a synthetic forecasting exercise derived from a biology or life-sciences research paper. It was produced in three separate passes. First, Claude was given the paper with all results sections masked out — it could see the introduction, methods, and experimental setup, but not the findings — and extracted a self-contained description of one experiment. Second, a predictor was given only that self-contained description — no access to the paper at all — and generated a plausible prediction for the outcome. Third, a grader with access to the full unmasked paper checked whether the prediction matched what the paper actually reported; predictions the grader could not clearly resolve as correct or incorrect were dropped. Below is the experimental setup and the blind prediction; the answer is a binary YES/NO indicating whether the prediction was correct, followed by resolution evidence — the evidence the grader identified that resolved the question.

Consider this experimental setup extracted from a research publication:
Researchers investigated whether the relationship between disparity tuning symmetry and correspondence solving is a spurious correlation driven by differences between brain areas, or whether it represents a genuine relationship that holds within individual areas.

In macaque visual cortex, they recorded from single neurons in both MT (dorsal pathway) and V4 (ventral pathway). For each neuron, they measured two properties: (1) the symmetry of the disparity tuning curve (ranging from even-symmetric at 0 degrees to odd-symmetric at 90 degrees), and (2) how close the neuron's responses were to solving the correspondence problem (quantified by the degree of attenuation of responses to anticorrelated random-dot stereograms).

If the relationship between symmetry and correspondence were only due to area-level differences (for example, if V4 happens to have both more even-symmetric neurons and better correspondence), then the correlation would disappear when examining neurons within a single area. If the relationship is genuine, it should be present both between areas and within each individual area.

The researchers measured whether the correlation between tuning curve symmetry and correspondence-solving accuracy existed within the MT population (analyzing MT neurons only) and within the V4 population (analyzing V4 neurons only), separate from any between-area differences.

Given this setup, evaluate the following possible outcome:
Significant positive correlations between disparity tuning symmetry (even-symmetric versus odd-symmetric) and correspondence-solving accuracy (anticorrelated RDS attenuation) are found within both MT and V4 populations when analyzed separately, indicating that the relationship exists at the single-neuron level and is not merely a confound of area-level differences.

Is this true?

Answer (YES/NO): YES